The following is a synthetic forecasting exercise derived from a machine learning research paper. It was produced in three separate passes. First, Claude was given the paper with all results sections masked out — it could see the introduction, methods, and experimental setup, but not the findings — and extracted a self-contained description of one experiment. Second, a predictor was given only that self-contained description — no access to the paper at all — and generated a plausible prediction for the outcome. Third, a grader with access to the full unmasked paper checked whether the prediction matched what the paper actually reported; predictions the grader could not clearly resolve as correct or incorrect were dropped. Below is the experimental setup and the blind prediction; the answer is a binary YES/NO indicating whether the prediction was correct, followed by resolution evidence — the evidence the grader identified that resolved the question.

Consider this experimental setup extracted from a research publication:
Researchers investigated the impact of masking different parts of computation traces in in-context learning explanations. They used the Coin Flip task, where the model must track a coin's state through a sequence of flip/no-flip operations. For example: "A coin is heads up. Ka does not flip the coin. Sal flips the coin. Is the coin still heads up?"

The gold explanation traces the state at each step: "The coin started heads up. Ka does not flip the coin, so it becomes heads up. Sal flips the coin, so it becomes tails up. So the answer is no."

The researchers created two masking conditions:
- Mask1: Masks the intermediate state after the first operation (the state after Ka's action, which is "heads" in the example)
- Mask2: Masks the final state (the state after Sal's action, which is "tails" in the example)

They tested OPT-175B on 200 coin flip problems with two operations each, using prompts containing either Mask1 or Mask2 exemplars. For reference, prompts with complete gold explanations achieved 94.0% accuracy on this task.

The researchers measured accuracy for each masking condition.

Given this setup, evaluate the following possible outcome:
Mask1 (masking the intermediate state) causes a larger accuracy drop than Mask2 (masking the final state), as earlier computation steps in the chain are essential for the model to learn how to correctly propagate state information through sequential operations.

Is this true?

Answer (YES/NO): YES